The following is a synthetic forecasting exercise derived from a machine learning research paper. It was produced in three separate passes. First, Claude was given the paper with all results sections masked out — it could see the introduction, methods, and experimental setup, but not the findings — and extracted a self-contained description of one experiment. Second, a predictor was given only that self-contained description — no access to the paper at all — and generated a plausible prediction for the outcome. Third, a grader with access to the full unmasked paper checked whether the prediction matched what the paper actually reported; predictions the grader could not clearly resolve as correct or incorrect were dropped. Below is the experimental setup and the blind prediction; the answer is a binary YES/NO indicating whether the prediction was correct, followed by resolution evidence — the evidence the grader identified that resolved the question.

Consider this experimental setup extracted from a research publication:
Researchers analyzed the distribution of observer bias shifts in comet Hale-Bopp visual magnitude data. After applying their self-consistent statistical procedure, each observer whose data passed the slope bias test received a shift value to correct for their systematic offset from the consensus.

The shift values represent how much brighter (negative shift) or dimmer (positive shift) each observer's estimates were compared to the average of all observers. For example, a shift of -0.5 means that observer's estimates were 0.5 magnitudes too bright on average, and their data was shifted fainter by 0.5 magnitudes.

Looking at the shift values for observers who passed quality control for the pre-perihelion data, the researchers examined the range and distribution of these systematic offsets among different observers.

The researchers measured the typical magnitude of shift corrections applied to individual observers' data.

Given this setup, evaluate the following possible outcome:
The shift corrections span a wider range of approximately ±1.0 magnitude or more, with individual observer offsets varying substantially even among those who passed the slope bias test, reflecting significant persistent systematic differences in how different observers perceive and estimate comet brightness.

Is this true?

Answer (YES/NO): NO